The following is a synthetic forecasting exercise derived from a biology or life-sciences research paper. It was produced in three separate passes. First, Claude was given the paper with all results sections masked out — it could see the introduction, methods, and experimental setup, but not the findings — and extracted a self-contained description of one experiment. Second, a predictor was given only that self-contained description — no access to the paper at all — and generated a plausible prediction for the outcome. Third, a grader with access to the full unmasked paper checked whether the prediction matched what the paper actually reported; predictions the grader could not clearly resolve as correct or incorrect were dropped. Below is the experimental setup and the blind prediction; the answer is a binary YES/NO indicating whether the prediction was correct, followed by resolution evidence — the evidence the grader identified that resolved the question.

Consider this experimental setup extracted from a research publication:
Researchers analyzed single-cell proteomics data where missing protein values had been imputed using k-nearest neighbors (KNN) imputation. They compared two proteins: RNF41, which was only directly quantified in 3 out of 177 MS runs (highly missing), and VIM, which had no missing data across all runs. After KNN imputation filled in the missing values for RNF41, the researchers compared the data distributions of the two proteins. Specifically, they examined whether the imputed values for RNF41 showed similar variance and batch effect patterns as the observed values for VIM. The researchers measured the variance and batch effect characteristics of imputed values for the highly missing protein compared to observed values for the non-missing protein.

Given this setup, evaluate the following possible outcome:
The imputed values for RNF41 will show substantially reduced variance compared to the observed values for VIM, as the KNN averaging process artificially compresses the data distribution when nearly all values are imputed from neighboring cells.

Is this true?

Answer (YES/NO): YES